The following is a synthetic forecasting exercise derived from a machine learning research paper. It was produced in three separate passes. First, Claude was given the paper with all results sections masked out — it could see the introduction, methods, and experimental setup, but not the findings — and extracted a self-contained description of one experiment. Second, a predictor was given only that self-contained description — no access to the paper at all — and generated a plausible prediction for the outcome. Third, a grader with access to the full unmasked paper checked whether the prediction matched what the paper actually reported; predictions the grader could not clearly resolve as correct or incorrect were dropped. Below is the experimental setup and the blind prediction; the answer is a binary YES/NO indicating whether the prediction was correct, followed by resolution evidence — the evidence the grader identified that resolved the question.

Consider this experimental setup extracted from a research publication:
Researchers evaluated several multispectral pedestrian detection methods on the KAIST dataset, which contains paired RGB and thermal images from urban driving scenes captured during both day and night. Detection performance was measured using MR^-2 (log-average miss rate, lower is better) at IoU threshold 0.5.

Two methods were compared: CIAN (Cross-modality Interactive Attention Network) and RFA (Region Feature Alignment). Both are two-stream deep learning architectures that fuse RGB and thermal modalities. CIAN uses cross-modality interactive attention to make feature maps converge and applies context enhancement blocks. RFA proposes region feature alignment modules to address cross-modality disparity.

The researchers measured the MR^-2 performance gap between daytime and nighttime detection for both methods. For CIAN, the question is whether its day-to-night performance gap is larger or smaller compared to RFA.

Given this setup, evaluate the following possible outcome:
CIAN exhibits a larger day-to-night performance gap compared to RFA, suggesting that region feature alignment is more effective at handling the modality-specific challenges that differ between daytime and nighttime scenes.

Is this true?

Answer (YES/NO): NO